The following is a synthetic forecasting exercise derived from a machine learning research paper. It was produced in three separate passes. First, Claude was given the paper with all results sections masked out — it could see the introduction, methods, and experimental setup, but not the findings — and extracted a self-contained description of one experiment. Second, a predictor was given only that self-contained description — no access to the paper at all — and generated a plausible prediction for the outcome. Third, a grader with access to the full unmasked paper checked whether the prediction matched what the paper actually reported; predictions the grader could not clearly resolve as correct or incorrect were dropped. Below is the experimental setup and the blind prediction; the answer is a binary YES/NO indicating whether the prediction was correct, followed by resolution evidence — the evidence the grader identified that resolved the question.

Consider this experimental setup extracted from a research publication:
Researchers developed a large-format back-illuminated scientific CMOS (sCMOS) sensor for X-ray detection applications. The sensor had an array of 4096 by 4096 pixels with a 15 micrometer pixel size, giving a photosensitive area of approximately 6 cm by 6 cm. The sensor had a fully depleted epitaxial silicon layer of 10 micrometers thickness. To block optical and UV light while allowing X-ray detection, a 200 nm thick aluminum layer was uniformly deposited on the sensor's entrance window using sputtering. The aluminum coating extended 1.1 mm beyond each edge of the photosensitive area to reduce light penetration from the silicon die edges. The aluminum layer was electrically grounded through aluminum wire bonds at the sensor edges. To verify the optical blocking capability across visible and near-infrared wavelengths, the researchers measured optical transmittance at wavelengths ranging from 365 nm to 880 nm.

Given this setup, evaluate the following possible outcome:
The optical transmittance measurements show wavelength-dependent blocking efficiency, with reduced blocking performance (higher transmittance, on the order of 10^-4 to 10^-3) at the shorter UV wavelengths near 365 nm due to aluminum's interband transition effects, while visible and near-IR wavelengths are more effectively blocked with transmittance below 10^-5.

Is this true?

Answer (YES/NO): NO